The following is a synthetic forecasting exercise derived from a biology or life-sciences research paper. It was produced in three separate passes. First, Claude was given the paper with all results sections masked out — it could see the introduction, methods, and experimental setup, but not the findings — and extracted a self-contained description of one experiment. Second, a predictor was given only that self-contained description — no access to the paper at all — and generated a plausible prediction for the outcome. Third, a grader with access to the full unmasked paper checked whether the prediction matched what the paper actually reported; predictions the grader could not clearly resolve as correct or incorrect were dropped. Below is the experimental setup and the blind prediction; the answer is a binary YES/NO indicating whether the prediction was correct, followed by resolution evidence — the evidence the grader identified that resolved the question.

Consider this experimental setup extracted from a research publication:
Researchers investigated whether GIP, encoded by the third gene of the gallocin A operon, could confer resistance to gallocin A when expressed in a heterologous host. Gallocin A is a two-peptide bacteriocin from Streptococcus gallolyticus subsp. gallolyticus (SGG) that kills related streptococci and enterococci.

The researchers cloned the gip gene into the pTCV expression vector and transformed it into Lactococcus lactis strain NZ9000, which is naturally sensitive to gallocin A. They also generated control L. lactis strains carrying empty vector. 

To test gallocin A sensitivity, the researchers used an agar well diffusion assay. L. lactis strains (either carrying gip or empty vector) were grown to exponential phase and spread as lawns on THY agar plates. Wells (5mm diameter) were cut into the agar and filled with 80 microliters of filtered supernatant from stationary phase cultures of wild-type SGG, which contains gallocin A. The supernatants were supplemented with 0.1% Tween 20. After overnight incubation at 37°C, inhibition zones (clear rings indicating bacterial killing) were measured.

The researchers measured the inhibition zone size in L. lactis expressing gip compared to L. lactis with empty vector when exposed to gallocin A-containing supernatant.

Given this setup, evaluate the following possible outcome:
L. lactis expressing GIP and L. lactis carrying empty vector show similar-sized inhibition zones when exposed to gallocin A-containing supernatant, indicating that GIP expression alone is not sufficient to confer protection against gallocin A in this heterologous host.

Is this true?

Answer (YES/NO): NO